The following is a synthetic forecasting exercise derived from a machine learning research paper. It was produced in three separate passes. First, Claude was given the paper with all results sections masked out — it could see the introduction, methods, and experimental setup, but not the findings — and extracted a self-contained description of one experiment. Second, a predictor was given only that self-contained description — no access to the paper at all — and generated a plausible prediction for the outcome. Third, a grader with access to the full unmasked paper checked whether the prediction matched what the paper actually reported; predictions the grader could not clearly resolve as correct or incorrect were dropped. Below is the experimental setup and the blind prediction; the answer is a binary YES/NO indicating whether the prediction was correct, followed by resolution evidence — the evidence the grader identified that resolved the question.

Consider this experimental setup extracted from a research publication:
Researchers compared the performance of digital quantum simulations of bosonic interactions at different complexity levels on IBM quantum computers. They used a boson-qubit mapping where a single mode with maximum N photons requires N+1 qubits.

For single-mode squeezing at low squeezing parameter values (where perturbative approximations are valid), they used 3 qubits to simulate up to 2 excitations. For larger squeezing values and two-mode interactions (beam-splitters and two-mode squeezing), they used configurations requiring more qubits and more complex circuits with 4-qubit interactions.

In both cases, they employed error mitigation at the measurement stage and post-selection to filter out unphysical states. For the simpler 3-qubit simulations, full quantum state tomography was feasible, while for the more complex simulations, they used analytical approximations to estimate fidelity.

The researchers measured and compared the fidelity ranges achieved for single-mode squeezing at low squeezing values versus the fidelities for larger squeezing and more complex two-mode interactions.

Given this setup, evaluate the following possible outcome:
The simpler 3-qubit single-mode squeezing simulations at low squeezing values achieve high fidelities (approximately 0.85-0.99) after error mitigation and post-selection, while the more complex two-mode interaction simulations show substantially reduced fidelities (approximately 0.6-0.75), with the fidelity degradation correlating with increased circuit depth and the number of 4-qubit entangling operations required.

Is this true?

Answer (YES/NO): NO